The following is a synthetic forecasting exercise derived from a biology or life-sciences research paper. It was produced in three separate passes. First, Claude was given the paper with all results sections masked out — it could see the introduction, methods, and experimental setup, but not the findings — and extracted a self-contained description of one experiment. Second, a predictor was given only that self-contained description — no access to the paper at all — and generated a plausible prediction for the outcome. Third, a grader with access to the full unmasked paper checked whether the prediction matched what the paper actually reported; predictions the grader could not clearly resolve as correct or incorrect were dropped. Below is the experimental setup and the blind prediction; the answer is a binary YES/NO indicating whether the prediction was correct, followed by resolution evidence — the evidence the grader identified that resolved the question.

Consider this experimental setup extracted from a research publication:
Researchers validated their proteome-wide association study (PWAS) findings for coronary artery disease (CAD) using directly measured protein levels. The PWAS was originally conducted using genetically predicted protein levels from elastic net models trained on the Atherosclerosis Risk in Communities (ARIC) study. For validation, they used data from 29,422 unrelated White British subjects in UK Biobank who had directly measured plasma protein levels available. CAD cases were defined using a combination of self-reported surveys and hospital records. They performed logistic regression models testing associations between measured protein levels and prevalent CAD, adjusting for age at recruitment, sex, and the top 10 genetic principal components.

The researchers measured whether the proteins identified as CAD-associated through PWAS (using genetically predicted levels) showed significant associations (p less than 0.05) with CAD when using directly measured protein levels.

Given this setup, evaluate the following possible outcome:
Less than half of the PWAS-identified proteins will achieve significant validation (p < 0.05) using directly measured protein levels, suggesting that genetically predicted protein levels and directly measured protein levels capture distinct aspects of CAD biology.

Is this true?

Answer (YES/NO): NO